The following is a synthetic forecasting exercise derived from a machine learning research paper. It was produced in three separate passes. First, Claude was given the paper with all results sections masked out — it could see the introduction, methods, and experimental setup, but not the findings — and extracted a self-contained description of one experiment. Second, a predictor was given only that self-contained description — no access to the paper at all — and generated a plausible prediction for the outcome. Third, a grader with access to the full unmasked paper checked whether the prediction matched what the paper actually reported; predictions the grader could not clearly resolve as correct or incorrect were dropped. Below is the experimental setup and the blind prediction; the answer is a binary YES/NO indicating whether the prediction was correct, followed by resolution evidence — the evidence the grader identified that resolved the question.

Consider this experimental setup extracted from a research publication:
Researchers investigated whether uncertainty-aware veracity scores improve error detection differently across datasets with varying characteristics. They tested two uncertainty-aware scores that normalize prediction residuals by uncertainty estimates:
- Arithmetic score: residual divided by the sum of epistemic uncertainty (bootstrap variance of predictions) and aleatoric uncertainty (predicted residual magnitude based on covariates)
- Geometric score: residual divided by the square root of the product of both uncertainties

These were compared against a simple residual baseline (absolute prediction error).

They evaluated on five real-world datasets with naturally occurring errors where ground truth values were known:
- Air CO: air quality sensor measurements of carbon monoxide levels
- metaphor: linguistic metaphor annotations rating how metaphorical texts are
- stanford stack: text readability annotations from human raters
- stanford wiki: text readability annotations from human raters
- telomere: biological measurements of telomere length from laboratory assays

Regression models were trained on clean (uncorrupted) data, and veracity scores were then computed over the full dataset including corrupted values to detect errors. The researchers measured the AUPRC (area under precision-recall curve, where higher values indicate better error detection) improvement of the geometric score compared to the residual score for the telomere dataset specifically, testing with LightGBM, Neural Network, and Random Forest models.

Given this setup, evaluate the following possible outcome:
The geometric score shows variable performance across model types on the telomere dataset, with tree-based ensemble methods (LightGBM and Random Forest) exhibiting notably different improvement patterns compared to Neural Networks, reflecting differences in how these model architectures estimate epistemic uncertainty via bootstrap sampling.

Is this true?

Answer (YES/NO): NO